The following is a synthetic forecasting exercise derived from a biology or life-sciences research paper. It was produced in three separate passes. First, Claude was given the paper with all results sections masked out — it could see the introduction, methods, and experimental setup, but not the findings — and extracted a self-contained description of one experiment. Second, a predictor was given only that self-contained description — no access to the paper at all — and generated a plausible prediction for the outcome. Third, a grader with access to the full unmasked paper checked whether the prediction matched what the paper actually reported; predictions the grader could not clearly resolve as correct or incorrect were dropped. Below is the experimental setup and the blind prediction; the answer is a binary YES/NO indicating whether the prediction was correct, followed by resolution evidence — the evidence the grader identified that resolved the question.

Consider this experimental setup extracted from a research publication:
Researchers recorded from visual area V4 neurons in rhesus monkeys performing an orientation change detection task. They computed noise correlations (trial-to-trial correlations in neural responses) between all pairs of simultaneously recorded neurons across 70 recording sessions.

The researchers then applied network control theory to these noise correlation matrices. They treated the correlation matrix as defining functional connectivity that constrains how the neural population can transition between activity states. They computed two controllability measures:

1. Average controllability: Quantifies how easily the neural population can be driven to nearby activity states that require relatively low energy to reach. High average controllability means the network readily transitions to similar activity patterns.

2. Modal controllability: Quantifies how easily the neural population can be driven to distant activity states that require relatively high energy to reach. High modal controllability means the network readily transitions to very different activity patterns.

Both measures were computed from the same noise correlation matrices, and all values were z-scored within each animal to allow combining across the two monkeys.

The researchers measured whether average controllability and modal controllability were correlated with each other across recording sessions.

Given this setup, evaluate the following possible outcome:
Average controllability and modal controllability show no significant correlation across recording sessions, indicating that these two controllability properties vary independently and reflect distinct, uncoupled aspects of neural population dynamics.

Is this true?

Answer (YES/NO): YES